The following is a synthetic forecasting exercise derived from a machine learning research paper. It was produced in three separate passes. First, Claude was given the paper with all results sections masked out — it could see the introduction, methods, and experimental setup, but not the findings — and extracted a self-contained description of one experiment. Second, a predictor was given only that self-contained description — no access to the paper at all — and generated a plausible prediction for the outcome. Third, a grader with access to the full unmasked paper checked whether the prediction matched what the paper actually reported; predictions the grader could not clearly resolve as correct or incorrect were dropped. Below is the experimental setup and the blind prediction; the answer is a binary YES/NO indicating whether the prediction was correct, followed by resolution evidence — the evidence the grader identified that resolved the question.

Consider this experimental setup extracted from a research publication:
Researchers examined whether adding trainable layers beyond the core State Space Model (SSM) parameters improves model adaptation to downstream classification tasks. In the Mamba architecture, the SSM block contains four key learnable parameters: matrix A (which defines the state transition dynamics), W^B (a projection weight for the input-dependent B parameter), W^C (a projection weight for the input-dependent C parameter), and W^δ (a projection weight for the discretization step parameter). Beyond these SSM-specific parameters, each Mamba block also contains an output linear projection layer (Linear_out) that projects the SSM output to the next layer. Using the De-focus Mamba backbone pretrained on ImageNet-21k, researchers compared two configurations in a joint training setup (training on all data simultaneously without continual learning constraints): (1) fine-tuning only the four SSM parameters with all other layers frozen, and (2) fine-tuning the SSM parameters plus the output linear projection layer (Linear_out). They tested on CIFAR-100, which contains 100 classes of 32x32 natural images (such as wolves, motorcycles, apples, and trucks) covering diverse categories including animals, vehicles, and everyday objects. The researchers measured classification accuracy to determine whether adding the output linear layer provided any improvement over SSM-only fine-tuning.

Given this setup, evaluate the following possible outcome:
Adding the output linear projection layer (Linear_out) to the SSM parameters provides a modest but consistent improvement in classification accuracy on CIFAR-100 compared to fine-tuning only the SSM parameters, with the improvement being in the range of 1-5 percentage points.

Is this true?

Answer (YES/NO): NO